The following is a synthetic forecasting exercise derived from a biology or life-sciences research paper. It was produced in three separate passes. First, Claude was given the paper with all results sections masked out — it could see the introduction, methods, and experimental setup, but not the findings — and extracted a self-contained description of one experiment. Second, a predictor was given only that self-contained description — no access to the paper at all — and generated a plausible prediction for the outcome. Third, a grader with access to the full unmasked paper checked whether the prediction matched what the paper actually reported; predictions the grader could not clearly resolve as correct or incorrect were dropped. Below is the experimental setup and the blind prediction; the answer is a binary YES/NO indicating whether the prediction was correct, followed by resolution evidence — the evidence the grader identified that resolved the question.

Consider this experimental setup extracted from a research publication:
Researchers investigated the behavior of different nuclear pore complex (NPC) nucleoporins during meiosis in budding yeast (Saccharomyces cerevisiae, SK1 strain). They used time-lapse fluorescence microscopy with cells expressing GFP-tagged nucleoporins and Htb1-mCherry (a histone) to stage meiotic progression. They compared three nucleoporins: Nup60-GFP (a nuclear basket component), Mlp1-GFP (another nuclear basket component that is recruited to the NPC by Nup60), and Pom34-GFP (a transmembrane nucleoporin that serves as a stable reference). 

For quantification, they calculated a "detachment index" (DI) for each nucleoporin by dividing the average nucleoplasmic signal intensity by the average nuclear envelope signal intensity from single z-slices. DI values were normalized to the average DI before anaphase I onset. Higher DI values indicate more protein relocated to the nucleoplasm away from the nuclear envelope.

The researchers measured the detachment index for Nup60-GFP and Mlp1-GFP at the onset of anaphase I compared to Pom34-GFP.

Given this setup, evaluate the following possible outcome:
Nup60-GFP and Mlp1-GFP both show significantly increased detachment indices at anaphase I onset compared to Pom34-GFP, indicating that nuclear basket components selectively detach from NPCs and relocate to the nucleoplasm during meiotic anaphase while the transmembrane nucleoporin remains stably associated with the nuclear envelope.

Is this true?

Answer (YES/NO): NO